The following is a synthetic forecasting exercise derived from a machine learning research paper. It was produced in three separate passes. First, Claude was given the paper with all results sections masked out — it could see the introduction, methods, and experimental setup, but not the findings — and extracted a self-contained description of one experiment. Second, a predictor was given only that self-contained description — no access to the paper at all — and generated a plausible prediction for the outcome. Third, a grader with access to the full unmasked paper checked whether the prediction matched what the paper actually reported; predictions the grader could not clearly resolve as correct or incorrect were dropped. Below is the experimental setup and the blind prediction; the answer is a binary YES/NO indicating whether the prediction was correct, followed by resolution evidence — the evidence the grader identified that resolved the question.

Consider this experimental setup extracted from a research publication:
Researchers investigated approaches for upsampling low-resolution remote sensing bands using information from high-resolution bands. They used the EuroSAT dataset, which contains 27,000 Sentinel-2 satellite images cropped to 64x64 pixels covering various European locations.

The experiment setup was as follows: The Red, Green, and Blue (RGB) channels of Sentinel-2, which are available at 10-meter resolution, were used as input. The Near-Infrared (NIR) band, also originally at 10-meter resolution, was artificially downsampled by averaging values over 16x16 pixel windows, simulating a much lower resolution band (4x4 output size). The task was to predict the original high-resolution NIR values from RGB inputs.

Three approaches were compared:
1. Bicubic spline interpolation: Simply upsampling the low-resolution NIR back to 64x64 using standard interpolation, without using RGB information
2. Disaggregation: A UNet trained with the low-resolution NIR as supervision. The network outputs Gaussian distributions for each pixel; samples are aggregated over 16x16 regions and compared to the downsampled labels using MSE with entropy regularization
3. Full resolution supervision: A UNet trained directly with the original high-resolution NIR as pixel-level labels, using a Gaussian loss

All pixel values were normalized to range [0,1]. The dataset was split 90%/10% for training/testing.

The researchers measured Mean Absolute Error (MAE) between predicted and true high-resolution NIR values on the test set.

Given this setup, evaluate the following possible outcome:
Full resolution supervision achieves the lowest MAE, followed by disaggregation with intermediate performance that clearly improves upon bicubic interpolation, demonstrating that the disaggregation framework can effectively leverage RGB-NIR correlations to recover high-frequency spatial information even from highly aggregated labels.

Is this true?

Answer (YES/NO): NO